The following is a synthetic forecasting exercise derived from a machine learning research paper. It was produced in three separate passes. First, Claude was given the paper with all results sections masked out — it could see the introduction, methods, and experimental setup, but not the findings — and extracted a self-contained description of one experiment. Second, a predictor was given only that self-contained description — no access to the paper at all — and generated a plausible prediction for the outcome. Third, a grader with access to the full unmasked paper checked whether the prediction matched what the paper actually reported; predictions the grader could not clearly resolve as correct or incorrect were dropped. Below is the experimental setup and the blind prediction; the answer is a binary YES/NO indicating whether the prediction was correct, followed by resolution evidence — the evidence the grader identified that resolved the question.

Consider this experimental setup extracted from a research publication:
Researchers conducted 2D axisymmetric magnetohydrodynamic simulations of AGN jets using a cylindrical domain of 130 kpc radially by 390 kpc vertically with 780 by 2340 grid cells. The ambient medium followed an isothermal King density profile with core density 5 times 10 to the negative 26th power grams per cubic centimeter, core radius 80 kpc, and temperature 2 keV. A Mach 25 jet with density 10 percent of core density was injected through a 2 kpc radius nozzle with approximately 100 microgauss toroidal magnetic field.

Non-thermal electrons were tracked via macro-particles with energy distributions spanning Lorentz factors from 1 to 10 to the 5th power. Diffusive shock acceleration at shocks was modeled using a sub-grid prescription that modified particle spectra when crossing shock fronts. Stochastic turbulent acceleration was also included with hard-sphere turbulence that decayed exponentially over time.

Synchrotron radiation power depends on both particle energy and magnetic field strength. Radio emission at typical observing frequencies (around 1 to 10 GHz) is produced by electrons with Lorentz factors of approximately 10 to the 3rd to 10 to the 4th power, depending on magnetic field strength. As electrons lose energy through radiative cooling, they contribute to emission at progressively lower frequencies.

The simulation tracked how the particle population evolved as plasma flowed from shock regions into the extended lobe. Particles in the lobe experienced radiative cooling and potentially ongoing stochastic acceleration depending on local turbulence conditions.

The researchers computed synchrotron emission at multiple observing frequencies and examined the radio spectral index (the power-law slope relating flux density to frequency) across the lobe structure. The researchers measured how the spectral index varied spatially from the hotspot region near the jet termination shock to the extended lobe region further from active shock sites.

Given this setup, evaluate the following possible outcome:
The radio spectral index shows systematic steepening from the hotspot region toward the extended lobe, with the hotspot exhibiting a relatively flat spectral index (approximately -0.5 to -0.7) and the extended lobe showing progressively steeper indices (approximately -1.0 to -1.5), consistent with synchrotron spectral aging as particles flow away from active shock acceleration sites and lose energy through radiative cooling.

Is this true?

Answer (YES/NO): NO